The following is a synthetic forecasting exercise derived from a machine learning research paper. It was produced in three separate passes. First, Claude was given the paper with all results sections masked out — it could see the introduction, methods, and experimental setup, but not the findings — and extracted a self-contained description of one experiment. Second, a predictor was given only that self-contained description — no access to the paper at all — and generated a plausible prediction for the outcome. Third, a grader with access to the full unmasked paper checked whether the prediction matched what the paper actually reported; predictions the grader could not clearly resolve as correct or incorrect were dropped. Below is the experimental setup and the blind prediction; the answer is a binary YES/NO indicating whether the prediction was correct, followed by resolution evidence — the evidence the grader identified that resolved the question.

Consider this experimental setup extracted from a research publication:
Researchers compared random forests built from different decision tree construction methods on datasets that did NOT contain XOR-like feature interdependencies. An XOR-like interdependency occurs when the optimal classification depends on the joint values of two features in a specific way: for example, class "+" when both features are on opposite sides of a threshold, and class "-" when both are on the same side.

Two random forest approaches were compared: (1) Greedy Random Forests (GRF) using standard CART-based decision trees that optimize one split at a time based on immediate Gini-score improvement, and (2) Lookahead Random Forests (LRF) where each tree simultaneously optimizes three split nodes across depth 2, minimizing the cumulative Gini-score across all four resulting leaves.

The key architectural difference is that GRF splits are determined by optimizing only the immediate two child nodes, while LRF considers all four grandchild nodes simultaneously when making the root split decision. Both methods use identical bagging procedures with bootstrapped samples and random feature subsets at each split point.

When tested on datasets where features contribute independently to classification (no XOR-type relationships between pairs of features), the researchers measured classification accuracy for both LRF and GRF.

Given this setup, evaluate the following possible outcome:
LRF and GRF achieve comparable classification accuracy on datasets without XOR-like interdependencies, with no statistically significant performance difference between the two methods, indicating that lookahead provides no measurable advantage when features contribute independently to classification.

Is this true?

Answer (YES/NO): YES